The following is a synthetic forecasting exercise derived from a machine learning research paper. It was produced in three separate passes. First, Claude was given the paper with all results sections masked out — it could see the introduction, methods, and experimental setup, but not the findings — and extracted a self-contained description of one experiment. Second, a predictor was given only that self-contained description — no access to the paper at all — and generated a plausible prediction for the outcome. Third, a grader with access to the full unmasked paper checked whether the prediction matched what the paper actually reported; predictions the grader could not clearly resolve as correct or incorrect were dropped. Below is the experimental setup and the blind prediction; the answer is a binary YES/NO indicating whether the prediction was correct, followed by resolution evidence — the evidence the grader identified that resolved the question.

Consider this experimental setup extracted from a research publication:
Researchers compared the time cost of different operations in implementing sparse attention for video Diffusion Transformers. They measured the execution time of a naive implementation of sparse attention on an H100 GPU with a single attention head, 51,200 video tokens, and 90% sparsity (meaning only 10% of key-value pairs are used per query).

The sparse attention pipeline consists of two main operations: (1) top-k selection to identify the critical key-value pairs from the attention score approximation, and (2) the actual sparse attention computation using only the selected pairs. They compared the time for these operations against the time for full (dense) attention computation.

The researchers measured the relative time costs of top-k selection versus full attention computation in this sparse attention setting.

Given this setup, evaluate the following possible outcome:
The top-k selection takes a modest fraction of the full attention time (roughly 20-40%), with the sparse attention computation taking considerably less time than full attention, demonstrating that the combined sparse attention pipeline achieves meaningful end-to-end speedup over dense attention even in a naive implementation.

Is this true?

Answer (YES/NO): NO